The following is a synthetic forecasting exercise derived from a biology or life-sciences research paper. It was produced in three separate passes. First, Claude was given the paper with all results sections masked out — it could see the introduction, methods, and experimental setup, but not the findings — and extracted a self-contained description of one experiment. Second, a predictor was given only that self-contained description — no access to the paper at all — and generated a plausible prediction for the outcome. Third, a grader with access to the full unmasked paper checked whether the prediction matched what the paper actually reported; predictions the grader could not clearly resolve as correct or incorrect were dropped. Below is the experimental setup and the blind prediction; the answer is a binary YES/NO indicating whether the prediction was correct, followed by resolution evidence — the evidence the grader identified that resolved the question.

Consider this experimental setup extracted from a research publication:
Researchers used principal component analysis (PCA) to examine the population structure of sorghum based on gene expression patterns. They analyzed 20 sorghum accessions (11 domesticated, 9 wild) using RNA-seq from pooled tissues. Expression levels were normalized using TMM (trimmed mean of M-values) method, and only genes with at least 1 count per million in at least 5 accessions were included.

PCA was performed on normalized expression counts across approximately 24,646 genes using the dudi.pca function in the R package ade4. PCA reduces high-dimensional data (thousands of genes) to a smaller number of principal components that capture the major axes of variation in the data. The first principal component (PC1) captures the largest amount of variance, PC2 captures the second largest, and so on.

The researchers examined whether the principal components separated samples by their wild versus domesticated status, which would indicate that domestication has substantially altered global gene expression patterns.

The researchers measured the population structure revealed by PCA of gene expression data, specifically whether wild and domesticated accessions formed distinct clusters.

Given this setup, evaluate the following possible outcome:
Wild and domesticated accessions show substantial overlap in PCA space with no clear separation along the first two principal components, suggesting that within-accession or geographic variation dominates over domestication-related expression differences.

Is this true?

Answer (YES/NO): NO